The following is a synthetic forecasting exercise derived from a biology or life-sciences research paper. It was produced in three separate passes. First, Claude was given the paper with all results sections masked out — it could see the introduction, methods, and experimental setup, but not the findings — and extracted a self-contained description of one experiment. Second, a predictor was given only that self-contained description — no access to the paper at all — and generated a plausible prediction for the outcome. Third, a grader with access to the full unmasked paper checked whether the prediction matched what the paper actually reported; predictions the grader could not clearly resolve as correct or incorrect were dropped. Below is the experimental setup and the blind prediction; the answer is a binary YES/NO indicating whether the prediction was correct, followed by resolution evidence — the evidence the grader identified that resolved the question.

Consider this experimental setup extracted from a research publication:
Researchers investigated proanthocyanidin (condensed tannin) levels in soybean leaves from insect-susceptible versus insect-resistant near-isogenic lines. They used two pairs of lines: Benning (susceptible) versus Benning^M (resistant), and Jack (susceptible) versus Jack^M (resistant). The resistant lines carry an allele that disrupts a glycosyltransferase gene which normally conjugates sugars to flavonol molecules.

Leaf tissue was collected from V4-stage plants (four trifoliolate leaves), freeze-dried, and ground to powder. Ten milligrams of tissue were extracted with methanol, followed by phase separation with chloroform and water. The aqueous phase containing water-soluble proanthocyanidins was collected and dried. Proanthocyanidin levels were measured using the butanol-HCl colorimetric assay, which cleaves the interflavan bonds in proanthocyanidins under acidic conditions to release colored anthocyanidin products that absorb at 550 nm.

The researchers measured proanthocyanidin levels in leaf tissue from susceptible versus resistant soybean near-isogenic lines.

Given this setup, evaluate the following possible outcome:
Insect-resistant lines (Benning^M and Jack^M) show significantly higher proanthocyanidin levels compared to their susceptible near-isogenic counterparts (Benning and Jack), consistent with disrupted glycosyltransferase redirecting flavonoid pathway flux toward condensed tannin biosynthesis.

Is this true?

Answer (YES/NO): YES